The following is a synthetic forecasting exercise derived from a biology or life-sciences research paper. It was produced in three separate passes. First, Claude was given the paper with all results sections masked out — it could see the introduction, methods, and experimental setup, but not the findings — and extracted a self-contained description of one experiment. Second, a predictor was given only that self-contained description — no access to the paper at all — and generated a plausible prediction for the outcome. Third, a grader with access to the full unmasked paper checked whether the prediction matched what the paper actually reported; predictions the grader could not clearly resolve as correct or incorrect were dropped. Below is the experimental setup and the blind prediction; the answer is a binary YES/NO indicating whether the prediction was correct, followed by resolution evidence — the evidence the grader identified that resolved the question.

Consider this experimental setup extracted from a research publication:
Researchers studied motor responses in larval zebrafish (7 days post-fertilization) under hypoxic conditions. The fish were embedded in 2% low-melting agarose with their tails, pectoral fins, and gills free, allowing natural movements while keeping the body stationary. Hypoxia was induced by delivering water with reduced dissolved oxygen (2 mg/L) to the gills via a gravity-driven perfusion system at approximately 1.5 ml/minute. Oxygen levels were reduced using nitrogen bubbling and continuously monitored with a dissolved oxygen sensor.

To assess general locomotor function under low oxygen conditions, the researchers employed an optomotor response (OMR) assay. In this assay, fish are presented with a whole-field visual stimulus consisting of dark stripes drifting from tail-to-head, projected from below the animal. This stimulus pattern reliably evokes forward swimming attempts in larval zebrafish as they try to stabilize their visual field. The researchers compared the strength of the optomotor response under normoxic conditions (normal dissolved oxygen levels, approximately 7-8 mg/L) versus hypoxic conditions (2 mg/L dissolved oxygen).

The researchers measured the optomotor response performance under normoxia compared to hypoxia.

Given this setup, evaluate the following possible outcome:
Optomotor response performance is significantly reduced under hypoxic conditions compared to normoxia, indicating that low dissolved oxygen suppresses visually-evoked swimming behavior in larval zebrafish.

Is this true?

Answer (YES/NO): NO